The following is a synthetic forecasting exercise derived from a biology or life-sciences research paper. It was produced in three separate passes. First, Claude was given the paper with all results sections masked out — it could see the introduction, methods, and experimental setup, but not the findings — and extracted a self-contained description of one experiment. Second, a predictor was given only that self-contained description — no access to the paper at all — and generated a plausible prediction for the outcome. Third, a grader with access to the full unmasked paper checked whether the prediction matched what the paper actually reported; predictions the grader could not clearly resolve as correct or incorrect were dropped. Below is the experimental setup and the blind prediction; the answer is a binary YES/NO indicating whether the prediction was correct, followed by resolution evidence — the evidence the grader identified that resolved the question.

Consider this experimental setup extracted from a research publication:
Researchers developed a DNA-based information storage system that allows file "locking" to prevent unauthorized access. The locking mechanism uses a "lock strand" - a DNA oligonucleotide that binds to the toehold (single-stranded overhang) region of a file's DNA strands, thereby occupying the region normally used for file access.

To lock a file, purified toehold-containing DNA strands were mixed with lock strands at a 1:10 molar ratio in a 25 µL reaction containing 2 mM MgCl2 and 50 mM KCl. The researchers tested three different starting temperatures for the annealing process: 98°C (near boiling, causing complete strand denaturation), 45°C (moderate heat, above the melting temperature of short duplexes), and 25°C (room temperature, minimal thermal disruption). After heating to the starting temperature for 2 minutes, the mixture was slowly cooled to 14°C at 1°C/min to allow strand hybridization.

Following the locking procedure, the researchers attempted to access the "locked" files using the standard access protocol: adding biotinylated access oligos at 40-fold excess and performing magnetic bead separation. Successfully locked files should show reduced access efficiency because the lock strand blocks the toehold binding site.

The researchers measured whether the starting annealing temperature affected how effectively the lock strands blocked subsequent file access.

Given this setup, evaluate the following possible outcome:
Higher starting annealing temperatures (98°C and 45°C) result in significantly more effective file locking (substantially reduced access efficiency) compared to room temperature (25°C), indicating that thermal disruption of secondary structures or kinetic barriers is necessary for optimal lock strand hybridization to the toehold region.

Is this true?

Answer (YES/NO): YES